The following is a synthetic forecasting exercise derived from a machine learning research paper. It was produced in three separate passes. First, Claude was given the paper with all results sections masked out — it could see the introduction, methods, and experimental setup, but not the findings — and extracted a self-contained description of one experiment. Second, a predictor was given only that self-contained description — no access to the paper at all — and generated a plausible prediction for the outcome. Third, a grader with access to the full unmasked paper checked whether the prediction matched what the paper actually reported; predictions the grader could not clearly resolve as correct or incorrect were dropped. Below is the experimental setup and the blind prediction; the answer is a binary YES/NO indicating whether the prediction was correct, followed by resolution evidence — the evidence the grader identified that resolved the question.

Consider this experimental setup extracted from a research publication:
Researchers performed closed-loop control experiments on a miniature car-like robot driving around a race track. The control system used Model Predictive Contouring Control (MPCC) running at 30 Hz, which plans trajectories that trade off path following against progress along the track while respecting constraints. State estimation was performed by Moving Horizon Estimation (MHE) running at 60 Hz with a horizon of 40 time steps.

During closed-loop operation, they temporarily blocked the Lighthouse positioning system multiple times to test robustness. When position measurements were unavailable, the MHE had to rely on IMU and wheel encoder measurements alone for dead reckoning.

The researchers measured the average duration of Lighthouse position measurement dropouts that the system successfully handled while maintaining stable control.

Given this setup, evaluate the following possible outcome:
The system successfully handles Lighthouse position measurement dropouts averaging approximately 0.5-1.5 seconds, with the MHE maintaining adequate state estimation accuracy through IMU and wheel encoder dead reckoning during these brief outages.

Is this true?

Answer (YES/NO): YES